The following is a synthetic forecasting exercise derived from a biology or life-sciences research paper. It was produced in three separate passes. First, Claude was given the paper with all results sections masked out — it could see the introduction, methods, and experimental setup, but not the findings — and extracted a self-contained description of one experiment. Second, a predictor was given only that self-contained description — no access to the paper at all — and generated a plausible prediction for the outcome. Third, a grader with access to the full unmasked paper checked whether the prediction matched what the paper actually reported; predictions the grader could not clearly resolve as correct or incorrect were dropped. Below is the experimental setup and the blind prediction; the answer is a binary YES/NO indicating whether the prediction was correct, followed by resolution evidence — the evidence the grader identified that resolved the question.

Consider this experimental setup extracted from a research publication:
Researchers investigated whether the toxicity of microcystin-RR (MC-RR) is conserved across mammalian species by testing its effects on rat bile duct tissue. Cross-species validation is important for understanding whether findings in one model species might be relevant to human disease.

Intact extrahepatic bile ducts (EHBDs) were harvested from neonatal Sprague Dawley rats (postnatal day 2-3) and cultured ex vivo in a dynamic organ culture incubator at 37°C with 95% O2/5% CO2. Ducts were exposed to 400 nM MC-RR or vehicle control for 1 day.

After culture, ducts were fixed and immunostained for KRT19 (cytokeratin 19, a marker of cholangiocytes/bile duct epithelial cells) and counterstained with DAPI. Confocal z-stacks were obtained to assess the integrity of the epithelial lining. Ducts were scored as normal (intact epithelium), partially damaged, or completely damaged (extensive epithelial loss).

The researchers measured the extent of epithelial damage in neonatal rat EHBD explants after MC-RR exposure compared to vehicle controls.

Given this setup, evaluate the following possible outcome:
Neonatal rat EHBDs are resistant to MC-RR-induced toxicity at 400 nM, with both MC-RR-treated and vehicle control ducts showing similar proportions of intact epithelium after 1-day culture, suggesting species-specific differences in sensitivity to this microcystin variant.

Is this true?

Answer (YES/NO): NO